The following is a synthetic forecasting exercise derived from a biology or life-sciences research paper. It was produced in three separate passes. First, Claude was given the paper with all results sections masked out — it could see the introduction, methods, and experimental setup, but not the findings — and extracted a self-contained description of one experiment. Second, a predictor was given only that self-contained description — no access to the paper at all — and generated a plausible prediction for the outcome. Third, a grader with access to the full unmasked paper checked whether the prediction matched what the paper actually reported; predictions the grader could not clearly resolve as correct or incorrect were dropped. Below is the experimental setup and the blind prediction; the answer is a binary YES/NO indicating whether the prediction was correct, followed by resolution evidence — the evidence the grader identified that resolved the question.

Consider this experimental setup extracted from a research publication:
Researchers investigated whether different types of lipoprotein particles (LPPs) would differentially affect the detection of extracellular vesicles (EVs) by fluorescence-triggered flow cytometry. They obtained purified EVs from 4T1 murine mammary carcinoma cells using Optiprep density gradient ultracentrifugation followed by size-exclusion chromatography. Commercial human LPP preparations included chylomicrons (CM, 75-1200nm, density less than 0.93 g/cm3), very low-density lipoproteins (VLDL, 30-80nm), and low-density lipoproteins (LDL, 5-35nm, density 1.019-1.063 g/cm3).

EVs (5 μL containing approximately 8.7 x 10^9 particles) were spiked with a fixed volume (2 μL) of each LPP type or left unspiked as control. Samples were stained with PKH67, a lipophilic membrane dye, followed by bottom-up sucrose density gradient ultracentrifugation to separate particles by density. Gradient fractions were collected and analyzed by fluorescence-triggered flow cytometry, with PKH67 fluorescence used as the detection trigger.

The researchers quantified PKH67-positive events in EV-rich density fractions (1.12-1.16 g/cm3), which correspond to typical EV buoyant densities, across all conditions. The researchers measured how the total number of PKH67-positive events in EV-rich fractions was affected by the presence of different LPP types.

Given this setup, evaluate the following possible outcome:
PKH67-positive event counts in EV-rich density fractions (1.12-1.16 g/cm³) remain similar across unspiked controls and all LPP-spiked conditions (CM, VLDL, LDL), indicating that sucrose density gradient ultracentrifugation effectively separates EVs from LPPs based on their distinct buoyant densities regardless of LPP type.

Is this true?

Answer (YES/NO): NO